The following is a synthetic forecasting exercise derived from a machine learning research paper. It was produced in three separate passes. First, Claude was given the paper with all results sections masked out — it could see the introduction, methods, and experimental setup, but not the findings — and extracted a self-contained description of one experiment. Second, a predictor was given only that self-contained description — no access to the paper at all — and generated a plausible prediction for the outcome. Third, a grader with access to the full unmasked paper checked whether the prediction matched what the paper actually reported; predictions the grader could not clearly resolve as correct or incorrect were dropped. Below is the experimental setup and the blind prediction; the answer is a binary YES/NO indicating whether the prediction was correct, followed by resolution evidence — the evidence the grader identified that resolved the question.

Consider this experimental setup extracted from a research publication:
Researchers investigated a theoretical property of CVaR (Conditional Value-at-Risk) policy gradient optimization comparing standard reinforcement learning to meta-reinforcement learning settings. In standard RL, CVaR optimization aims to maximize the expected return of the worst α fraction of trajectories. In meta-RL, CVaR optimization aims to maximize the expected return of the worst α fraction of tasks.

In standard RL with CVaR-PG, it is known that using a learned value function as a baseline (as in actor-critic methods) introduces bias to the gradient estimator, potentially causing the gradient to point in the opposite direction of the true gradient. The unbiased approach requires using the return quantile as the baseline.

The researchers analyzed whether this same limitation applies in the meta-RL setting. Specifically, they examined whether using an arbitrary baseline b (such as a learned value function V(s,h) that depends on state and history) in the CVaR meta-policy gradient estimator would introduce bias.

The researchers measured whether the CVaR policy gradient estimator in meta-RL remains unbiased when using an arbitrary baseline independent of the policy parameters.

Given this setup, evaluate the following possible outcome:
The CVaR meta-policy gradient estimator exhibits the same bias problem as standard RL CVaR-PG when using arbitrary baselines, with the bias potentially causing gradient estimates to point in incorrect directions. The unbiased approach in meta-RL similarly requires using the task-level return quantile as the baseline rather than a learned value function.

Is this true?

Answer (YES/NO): NO